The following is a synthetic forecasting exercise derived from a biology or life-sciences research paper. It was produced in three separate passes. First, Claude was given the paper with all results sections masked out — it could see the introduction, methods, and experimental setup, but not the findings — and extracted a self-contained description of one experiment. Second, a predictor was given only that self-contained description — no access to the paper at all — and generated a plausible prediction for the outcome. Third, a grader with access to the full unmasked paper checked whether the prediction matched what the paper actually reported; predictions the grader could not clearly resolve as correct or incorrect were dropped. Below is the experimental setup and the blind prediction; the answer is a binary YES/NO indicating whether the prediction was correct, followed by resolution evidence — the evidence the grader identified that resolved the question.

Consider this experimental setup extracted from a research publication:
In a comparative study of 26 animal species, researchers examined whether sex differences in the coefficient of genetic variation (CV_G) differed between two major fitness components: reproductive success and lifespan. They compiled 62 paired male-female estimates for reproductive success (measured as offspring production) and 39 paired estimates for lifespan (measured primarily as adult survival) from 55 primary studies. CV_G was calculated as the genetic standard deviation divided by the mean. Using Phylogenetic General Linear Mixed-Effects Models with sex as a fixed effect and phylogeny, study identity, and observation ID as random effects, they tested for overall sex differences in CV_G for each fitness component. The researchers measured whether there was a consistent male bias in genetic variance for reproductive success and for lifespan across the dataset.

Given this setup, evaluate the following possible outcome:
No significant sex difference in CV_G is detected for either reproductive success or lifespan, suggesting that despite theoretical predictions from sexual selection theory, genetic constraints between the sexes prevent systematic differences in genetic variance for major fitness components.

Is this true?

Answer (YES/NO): NO